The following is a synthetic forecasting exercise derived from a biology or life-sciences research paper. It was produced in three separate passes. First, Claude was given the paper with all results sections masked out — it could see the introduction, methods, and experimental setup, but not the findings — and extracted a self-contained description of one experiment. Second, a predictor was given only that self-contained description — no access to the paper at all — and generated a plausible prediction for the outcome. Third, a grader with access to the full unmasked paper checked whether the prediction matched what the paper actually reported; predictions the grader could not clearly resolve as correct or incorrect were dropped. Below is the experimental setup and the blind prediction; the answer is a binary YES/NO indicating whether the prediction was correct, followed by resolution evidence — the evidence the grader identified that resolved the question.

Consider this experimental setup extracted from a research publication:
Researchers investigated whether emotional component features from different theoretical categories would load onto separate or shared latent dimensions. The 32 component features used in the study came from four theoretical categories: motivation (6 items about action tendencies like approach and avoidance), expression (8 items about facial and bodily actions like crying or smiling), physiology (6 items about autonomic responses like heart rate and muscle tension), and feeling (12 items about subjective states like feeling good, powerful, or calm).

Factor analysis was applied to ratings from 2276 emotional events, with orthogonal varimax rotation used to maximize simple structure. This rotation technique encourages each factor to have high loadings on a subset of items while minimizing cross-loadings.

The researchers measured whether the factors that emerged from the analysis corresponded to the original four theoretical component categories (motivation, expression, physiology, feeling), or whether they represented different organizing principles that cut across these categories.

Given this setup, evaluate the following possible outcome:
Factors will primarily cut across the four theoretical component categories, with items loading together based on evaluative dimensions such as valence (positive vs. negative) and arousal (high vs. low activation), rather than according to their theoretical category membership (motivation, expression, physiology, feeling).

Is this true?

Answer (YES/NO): NO